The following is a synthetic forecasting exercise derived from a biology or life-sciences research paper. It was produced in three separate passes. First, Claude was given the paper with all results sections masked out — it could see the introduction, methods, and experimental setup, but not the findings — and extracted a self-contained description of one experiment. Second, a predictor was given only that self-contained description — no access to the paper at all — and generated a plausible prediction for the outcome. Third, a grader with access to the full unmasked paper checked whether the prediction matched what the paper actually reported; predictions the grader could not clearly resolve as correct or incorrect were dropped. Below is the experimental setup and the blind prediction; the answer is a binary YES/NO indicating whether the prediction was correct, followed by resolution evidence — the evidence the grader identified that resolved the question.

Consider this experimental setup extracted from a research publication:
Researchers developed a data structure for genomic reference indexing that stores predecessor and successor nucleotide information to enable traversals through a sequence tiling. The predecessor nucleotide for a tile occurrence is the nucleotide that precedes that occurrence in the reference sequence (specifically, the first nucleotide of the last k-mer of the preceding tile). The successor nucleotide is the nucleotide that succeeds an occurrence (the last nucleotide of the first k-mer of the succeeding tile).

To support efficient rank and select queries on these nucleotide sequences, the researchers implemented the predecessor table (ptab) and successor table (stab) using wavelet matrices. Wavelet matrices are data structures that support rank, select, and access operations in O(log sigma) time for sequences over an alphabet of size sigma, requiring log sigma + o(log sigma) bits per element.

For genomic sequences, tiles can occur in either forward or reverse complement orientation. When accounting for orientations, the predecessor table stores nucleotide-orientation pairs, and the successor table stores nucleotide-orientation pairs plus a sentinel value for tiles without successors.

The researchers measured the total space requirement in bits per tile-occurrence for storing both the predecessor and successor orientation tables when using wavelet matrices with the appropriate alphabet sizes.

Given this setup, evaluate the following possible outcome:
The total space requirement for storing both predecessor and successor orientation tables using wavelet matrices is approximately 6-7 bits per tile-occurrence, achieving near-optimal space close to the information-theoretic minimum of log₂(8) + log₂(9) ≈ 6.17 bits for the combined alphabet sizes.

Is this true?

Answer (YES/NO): YES